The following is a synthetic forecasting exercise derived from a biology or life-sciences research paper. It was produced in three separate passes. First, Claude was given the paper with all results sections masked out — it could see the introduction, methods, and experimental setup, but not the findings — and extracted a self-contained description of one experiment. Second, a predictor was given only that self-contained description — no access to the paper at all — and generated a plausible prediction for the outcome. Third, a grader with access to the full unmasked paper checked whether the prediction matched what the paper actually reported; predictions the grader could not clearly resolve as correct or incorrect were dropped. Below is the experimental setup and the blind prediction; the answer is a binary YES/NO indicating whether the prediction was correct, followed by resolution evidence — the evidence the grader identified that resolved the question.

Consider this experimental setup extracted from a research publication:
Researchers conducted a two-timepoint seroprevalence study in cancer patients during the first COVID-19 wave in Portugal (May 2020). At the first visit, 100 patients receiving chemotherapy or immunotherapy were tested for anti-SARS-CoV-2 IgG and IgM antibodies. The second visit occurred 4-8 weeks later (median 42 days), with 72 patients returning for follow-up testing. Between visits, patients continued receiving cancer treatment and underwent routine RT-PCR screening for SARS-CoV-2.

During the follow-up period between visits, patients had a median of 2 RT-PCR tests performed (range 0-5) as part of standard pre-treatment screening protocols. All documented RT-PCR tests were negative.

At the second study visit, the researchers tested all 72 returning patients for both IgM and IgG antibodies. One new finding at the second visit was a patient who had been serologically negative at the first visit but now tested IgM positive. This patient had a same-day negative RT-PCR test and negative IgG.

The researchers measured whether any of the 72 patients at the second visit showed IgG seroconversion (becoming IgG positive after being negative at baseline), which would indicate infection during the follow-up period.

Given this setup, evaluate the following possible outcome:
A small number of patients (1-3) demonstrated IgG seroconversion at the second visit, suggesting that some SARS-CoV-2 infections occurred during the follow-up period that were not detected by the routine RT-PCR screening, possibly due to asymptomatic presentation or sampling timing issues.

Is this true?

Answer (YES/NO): NO